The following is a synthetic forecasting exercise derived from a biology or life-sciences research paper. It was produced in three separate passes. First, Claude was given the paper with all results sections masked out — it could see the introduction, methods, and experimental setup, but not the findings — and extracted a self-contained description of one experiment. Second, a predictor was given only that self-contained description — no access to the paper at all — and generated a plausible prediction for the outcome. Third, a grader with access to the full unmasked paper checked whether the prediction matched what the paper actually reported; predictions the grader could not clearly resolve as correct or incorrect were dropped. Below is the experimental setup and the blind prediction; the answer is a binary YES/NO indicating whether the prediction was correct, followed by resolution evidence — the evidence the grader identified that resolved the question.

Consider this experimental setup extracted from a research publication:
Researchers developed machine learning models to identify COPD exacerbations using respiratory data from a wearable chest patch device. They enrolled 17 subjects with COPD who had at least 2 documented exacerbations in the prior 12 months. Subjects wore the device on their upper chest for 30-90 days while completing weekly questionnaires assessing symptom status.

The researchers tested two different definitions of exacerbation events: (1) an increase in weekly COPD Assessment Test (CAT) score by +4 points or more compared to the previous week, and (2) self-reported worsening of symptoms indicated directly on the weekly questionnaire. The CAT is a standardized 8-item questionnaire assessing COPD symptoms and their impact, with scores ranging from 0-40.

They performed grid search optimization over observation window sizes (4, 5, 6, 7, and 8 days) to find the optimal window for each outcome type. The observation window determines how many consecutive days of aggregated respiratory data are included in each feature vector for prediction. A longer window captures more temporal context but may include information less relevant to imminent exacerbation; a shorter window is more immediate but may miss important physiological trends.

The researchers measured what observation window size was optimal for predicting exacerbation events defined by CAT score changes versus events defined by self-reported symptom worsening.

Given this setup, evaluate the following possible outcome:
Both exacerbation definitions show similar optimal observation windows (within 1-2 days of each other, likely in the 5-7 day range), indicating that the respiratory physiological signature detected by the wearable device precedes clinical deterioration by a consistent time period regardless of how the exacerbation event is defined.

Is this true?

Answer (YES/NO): NO